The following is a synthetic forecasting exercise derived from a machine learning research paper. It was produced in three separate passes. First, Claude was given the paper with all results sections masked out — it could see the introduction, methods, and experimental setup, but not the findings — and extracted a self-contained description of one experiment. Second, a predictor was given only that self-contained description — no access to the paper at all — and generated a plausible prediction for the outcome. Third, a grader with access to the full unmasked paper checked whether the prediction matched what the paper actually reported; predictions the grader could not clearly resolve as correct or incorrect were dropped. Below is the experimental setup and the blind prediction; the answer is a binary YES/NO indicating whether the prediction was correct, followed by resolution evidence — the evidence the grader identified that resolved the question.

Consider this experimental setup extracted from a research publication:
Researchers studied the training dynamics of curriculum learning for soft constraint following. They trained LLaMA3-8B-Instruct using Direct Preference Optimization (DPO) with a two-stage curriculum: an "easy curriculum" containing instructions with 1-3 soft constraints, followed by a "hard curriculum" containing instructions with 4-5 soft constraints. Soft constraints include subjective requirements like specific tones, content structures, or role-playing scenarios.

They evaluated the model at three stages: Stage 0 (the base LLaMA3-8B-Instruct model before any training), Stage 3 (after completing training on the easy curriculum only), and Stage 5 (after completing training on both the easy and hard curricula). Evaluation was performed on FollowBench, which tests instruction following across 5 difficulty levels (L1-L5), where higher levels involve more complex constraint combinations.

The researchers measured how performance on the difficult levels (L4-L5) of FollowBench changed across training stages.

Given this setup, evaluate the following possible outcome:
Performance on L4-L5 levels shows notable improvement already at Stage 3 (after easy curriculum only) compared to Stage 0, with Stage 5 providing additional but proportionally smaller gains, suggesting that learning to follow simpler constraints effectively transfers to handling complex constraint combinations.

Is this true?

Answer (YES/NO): NO